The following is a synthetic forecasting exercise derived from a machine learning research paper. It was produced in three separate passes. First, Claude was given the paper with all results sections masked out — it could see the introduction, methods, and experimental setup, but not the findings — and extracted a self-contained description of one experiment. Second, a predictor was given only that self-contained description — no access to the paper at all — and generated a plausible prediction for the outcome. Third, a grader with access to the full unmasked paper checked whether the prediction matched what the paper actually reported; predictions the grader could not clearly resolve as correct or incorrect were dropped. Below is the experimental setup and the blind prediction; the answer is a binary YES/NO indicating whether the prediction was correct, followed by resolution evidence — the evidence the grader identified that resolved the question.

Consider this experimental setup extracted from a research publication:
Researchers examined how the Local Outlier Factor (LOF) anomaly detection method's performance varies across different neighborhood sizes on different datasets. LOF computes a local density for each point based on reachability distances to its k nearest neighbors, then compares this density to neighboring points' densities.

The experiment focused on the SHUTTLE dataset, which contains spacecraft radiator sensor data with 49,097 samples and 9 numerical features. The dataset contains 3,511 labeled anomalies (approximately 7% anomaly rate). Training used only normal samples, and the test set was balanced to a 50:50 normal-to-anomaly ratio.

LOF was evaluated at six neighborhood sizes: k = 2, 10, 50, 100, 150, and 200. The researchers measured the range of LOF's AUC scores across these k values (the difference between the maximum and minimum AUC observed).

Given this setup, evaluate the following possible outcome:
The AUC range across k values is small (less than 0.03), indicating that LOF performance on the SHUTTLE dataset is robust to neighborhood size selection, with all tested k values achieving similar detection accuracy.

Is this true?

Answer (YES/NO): YES